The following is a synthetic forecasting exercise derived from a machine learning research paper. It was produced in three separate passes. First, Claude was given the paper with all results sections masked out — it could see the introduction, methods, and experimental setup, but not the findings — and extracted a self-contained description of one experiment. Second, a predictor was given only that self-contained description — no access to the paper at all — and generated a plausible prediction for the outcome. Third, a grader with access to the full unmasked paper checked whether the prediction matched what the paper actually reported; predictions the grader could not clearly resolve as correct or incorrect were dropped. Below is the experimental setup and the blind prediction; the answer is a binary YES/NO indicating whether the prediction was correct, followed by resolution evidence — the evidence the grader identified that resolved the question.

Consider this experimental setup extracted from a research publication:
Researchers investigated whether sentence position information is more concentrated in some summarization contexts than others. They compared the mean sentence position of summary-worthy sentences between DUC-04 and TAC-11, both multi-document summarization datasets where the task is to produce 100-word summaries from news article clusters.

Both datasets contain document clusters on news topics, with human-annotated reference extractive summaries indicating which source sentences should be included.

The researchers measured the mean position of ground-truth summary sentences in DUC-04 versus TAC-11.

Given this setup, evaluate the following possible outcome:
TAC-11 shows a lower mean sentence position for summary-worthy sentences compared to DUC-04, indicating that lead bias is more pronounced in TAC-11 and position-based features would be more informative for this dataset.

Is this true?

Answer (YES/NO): YES